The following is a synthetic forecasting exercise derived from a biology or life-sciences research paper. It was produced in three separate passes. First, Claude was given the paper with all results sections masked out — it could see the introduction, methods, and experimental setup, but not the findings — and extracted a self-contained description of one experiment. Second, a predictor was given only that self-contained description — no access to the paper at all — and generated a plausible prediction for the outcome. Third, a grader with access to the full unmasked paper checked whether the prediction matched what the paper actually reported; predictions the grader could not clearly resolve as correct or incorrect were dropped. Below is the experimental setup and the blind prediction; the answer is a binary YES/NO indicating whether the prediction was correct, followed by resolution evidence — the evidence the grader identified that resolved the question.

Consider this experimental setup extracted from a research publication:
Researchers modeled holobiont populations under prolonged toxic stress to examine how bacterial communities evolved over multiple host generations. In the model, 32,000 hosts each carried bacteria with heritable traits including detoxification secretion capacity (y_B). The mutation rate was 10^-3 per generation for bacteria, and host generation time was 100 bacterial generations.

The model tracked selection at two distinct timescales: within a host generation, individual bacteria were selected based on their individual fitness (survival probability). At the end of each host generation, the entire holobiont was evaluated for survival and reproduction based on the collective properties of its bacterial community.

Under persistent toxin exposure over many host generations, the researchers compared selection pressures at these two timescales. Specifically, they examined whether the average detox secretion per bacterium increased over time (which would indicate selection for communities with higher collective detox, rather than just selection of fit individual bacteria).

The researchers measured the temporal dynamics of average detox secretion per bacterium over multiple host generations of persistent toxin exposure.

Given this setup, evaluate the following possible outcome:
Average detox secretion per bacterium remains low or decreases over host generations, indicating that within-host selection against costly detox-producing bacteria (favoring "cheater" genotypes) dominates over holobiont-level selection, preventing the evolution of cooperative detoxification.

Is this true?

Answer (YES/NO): NO